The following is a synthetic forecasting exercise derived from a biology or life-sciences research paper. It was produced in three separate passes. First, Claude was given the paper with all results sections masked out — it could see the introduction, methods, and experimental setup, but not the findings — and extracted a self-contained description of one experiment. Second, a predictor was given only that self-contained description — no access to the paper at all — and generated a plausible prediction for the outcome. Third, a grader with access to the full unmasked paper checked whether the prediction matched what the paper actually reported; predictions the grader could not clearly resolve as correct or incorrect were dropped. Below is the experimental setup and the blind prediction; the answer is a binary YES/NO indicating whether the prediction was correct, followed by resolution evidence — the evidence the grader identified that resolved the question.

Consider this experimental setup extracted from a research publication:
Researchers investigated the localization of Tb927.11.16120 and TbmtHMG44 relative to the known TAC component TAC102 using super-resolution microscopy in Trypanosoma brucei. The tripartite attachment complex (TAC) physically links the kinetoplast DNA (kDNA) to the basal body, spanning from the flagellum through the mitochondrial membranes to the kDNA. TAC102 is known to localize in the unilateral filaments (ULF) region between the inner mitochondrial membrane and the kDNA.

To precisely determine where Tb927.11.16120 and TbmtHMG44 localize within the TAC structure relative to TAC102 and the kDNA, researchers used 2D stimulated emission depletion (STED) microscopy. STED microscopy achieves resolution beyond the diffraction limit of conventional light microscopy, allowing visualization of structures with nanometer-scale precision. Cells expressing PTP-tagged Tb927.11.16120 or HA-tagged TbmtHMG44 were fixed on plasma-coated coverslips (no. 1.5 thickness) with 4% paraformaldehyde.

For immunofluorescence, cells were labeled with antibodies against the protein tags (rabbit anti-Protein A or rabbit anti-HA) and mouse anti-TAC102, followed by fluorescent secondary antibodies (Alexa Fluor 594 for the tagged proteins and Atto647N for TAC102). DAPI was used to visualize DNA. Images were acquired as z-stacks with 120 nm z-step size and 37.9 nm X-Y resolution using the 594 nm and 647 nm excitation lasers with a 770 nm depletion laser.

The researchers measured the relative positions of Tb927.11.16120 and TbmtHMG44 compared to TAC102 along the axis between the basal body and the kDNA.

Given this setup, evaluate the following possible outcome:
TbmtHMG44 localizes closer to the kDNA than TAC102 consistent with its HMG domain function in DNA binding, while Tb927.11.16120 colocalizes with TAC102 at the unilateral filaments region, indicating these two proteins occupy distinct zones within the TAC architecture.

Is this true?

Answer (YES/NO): NO